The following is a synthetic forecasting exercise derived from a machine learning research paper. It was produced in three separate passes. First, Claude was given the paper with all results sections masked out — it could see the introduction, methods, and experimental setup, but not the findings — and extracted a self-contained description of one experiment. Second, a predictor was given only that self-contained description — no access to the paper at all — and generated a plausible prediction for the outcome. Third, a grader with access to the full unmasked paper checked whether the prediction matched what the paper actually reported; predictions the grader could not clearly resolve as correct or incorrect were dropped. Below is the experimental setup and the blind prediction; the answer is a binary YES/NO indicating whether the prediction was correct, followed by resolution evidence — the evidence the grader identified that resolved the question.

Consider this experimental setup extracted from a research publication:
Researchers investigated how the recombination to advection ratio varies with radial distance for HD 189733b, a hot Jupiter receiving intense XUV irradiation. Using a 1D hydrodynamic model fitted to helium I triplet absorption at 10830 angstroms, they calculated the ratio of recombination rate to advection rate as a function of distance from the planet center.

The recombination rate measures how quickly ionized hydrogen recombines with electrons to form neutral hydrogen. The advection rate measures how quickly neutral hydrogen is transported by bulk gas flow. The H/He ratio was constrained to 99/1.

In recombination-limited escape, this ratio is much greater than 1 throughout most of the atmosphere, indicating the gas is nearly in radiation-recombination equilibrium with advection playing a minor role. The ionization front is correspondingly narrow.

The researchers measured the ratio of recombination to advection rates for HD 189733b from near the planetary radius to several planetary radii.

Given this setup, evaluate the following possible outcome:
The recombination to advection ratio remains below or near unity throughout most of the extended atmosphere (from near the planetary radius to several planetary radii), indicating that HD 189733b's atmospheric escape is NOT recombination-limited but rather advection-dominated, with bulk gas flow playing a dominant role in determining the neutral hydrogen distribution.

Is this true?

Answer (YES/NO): NO